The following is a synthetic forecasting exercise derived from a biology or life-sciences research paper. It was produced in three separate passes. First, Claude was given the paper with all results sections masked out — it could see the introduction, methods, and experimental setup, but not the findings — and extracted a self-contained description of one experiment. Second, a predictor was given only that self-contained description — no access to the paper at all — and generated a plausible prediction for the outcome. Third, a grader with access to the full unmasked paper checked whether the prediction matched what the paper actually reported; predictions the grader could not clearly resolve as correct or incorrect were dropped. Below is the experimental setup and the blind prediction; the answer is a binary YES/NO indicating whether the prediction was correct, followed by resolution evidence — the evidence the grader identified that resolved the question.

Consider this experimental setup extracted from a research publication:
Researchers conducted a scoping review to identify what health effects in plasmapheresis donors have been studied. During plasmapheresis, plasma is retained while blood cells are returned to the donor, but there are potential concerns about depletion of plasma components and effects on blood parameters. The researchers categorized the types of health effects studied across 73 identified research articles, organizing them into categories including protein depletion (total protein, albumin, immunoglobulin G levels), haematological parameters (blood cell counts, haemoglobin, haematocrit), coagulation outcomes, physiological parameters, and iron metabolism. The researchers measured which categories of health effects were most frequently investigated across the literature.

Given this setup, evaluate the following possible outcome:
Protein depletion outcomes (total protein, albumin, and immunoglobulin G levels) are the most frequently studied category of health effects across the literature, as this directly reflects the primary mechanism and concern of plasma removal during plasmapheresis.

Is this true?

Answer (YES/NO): YES